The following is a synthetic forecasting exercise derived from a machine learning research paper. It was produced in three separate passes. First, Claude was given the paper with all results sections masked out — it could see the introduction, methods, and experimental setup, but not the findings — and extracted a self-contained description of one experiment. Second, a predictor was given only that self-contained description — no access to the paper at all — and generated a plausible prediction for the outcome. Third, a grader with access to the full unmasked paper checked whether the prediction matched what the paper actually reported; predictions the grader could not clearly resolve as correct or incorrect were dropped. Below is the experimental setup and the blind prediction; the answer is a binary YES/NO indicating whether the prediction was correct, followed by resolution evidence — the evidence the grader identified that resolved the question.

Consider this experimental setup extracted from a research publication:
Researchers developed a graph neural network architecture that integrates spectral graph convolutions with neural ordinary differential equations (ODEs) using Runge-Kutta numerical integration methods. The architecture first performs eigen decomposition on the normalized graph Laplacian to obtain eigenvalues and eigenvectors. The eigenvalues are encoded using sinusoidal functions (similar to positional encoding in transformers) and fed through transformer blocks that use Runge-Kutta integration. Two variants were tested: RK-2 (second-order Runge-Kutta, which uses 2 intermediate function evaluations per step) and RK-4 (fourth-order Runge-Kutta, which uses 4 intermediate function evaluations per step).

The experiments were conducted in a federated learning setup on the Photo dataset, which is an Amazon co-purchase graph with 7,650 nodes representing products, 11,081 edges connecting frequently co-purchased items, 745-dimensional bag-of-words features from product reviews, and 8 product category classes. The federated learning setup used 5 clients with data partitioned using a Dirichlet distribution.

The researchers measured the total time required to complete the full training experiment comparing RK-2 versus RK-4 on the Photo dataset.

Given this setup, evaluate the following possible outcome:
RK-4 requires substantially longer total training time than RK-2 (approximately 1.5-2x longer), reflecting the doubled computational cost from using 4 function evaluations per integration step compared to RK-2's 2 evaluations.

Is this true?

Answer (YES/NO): YES